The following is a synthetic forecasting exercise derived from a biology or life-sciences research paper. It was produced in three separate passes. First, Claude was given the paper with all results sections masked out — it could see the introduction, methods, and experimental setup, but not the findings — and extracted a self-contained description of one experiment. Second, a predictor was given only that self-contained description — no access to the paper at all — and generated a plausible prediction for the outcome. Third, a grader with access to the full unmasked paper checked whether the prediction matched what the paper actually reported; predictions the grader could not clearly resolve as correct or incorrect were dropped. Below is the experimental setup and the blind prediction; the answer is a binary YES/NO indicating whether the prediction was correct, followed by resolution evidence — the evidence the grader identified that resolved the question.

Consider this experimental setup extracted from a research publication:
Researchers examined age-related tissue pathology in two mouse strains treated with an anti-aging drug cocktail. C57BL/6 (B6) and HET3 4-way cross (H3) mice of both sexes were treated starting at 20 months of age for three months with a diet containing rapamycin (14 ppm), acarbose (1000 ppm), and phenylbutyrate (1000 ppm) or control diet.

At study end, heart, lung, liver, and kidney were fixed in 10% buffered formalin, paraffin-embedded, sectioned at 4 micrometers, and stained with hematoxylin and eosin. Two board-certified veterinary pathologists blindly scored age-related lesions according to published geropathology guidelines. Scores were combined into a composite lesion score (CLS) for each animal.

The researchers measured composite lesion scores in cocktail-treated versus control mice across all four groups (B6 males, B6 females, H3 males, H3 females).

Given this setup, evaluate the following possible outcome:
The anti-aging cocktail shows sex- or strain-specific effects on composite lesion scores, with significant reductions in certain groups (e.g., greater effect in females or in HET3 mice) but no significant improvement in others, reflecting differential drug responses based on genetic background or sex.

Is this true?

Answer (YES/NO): YES